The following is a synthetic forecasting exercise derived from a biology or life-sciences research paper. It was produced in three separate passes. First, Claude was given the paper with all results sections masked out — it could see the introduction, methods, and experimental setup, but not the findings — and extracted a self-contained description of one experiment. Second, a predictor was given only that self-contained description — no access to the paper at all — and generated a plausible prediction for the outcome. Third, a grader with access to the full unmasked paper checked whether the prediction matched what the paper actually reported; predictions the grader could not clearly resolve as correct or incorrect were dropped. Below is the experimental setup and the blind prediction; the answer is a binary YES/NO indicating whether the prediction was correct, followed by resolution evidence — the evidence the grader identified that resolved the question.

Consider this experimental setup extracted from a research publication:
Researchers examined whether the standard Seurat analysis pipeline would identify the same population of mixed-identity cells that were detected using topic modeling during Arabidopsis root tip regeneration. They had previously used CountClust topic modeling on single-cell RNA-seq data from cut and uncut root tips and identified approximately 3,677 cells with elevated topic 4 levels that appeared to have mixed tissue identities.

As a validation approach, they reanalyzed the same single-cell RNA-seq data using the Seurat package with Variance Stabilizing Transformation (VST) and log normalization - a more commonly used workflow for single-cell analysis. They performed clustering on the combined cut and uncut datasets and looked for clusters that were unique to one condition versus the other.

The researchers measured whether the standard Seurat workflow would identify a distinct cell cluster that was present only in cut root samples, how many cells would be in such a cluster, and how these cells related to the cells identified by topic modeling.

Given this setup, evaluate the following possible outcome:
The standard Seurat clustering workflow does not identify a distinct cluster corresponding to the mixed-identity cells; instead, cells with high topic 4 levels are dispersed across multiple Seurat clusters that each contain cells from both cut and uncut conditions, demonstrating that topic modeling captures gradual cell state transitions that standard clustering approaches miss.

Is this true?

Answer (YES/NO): NO